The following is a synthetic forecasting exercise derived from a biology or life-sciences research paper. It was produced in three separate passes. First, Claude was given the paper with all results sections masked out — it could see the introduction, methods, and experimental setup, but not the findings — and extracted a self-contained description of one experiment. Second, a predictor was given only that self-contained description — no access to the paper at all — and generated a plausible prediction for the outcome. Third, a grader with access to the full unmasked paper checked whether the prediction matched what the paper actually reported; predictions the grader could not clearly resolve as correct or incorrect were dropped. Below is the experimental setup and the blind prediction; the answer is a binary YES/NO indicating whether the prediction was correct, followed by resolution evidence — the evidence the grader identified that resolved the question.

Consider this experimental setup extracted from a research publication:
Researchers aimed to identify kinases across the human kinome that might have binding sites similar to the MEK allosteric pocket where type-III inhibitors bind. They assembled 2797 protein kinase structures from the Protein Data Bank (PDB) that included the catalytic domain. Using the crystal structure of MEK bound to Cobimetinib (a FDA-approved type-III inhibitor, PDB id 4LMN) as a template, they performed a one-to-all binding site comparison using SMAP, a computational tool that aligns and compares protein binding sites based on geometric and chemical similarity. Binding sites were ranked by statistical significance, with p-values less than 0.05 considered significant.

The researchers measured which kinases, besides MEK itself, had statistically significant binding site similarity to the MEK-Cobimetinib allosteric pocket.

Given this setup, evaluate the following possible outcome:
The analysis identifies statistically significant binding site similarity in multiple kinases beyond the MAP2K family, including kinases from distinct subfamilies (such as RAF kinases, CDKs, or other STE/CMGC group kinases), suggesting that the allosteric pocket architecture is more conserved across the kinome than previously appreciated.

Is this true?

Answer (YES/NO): NO